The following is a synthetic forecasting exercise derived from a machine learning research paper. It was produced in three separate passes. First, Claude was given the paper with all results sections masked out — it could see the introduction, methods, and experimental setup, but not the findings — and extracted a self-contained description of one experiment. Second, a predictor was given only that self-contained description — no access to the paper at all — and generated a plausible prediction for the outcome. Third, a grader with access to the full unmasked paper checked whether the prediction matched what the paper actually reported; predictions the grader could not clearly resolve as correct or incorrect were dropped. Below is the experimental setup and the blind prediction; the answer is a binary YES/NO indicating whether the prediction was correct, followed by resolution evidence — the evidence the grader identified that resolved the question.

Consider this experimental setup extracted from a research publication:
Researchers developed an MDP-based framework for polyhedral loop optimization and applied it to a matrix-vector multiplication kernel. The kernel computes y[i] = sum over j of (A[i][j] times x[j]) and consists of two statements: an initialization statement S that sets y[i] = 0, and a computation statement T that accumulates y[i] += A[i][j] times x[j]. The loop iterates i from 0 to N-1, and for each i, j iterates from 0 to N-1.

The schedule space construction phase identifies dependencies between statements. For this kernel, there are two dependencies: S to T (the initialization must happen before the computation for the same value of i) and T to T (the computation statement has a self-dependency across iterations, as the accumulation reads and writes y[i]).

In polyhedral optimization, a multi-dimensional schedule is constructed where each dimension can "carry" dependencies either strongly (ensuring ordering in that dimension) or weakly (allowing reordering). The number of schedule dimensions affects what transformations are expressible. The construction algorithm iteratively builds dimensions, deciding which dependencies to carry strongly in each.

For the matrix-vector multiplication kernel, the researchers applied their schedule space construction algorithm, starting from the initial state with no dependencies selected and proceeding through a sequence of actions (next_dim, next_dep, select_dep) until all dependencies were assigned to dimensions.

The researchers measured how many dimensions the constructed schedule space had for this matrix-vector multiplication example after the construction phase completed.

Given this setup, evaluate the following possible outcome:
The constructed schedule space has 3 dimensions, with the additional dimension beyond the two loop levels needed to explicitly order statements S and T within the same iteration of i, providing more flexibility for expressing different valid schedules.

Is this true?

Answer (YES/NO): NO